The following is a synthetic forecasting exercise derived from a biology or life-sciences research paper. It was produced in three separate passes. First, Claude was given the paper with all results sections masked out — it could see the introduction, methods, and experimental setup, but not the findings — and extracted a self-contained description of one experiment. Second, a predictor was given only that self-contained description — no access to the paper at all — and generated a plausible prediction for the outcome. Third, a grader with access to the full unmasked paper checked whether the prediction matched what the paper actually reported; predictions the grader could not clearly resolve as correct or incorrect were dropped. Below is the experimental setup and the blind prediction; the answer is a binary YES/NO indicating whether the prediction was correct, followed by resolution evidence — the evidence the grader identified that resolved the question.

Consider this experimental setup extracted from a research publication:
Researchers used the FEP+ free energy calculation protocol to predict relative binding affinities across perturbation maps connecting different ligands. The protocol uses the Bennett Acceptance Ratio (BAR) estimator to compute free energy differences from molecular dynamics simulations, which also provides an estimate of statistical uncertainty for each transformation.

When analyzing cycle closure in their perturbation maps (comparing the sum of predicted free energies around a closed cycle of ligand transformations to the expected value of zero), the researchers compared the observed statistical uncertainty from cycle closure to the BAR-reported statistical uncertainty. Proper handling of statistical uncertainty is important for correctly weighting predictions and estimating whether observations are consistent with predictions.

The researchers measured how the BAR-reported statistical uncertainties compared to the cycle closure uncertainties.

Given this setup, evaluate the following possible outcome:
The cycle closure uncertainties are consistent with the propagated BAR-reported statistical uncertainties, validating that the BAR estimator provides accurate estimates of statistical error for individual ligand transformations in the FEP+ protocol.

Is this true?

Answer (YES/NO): NO